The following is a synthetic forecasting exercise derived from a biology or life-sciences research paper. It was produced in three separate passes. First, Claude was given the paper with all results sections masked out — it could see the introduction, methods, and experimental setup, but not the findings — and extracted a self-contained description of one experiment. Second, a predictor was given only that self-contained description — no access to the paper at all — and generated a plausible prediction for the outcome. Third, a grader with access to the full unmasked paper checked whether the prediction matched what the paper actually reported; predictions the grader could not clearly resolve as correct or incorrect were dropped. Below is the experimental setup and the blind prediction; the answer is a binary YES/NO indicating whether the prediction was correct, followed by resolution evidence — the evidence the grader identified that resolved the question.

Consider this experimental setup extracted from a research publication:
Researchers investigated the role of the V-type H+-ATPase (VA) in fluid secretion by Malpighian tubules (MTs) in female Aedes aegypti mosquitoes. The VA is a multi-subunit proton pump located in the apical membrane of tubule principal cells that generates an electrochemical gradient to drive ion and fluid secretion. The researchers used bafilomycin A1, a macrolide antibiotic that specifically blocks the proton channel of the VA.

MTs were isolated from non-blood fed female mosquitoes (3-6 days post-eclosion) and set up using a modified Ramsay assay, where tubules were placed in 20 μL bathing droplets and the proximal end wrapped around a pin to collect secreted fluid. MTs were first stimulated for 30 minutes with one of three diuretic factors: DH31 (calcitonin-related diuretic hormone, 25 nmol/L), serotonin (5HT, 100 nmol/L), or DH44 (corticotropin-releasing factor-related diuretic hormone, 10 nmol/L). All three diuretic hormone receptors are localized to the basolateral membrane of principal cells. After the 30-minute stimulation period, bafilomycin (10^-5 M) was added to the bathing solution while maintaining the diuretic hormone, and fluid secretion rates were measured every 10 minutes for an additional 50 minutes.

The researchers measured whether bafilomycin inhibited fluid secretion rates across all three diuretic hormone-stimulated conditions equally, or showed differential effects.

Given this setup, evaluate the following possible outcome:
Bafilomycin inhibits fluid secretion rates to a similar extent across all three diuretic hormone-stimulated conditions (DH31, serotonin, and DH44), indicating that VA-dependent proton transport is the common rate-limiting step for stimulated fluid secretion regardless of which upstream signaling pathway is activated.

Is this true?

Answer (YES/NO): NO